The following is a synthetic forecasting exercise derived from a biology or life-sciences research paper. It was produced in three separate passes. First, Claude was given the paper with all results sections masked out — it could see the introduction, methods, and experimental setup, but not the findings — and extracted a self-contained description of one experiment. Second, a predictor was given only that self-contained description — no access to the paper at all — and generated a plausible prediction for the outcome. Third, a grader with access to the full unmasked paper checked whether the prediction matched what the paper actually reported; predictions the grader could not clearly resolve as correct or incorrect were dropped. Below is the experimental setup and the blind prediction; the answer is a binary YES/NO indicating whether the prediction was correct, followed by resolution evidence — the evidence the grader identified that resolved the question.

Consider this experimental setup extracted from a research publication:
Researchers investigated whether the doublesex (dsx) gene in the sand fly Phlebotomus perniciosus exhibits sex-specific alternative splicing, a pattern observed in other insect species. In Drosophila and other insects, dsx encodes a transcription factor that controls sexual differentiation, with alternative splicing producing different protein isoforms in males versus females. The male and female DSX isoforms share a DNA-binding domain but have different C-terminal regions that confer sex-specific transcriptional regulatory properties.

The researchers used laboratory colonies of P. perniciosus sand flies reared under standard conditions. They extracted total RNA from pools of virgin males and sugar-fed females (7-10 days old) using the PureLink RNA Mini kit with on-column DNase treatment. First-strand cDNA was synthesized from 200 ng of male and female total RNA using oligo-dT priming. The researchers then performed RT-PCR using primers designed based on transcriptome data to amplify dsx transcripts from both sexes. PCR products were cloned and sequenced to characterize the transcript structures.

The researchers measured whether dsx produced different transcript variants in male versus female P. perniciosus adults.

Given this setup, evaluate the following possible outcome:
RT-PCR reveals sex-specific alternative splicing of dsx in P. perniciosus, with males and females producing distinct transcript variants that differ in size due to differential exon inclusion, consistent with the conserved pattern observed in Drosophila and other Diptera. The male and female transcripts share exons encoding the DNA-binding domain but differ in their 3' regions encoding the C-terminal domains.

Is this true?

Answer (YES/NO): YES